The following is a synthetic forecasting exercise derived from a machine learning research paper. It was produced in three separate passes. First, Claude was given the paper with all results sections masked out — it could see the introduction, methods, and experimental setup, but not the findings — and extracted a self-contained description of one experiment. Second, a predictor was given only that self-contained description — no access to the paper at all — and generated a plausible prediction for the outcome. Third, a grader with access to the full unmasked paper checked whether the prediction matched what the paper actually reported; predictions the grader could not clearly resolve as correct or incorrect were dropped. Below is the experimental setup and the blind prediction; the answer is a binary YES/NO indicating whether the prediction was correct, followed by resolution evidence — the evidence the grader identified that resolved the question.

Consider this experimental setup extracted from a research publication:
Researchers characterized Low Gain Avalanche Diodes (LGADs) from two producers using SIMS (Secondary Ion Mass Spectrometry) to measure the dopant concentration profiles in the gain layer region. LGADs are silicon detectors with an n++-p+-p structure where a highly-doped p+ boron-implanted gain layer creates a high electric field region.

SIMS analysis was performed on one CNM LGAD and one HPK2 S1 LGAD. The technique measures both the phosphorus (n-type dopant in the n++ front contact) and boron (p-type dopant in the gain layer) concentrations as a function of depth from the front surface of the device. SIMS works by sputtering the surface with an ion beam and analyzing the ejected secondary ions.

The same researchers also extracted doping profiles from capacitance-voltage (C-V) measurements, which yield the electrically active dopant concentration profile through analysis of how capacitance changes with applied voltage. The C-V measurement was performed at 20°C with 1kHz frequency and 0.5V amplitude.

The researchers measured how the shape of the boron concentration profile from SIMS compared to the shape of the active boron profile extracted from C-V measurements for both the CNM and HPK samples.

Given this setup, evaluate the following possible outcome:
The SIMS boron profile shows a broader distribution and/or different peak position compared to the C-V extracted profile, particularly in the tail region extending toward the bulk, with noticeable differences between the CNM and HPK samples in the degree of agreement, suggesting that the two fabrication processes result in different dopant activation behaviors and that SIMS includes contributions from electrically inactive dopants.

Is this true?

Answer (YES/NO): NO